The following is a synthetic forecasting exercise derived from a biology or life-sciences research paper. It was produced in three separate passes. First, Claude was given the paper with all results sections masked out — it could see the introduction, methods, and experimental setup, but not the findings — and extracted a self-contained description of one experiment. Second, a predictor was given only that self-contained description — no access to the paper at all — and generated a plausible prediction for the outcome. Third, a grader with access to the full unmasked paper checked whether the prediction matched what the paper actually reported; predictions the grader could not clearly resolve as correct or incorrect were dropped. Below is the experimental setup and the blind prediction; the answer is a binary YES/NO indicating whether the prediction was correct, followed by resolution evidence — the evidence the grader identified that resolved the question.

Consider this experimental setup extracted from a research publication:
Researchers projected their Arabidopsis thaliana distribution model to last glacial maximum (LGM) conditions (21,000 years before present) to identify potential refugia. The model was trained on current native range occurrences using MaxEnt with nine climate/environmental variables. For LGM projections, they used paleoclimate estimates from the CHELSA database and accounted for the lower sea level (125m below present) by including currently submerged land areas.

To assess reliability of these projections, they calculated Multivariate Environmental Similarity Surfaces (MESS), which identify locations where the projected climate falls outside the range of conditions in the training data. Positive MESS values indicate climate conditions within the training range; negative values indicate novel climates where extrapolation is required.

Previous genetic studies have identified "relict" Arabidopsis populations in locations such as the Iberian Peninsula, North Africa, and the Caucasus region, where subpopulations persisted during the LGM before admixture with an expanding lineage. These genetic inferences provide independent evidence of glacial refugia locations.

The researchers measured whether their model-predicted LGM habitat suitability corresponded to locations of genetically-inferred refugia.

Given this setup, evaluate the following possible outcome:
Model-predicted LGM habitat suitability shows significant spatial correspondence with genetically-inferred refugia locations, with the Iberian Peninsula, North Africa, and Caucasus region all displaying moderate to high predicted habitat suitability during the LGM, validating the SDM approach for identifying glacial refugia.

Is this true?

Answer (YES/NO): YES